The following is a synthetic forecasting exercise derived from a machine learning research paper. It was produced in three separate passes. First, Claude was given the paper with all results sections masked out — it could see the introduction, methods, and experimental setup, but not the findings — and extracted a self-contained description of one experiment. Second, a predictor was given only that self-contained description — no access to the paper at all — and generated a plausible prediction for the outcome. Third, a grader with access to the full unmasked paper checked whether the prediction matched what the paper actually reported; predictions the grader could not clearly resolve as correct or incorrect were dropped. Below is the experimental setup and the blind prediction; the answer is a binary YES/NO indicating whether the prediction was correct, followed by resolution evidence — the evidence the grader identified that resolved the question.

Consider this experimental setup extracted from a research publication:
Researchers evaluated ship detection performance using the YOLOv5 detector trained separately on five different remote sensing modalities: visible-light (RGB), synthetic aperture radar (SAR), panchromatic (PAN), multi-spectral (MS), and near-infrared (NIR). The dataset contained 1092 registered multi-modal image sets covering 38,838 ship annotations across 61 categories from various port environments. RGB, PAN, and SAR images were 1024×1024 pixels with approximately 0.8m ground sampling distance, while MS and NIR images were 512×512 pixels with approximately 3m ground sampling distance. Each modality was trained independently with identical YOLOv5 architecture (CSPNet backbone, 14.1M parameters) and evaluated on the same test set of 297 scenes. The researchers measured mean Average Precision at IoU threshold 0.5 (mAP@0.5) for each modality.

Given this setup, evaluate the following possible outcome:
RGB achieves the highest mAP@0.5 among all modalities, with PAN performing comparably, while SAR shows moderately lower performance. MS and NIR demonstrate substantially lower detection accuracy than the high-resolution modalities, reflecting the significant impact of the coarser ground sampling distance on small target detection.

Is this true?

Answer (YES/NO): NO